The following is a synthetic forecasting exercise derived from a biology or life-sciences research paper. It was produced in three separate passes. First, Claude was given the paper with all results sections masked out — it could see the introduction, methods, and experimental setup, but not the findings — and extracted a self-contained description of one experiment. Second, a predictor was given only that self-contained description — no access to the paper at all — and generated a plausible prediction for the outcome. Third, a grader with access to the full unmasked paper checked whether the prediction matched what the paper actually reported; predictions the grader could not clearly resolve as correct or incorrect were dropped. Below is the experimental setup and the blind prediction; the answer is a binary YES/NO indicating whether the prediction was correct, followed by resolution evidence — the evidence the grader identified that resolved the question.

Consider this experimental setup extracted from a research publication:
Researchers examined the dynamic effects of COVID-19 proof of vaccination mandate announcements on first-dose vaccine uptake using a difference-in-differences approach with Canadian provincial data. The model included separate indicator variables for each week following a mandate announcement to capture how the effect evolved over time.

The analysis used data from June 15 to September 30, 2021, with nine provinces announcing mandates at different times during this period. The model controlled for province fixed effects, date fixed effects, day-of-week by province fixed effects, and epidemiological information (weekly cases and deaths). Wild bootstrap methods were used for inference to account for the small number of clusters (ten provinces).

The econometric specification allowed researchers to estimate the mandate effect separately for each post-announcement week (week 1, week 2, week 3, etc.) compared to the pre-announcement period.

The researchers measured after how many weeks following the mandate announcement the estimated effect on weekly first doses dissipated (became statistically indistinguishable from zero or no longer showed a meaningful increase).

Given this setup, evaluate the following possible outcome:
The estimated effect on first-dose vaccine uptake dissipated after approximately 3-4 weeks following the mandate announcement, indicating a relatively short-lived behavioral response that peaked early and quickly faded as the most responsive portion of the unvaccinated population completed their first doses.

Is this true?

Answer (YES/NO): NO